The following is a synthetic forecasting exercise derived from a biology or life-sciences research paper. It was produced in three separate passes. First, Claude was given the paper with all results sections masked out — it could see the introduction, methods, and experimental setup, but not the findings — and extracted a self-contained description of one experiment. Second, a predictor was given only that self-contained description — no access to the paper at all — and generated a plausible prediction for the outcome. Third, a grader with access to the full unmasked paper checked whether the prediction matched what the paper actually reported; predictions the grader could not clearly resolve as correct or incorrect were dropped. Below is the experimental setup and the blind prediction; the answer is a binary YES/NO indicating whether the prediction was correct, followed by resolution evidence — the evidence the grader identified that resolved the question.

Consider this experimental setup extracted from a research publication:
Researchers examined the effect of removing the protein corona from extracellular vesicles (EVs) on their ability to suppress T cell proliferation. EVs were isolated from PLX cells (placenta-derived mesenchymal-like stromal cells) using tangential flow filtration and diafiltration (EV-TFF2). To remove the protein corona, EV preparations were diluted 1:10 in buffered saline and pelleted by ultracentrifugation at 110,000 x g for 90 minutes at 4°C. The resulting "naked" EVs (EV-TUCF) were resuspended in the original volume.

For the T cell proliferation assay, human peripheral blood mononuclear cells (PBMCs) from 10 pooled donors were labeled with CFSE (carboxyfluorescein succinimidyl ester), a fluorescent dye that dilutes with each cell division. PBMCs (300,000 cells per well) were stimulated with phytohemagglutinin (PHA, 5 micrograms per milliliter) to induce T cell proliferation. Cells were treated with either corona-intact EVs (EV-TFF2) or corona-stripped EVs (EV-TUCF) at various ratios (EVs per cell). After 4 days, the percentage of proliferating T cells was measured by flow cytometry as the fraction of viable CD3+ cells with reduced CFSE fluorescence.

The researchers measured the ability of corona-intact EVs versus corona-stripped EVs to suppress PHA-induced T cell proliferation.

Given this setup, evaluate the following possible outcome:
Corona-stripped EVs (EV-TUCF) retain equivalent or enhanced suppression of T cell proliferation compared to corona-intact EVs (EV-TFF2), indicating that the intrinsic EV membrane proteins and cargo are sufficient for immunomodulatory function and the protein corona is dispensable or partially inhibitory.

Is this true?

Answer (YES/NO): NO